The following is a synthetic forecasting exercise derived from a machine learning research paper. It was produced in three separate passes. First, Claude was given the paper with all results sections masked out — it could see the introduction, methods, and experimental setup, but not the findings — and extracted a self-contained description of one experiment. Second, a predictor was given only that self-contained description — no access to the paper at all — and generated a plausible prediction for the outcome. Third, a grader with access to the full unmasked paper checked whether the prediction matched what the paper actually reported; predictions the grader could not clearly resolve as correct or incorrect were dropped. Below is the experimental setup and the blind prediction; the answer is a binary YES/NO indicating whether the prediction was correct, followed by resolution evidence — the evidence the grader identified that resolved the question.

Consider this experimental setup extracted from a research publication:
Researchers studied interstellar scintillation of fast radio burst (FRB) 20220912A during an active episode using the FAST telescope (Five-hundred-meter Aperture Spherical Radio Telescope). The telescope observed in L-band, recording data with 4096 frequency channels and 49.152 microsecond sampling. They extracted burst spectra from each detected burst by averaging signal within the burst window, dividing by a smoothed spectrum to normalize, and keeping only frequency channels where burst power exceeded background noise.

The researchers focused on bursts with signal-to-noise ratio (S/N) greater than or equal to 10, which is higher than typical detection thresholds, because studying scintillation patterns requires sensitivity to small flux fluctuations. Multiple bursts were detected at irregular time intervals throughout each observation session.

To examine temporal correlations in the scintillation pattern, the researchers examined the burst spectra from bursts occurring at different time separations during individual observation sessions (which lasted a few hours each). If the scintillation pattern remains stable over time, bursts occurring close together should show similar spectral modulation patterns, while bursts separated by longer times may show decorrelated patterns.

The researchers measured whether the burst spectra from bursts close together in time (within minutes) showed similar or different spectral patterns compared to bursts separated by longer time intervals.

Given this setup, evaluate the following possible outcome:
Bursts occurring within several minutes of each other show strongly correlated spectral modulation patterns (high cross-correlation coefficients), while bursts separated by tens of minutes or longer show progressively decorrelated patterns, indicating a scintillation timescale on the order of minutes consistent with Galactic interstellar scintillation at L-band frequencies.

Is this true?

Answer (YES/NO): YES